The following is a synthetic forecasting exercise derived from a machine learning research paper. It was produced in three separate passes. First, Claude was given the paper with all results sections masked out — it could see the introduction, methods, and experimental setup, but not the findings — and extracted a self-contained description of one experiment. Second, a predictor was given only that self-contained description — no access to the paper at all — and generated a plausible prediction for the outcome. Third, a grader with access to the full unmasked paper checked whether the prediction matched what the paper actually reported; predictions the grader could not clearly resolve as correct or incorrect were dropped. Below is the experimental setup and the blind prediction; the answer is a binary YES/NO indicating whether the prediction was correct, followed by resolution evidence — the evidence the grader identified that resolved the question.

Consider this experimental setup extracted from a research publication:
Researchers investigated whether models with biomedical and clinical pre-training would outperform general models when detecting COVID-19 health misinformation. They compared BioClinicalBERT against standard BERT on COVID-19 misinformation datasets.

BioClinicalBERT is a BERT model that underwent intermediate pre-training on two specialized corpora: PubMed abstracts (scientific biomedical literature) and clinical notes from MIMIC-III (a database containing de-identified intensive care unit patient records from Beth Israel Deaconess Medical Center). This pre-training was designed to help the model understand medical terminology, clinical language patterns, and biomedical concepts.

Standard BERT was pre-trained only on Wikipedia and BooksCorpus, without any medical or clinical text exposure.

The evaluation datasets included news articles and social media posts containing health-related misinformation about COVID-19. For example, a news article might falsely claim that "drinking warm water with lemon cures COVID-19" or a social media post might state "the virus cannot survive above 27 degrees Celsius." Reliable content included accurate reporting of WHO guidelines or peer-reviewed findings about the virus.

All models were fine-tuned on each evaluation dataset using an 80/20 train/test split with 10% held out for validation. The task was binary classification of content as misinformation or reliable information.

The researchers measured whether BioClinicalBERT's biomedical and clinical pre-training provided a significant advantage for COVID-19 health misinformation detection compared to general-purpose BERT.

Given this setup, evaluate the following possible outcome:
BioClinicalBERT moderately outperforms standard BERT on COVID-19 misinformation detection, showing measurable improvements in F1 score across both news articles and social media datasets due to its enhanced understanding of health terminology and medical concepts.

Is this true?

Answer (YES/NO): NO